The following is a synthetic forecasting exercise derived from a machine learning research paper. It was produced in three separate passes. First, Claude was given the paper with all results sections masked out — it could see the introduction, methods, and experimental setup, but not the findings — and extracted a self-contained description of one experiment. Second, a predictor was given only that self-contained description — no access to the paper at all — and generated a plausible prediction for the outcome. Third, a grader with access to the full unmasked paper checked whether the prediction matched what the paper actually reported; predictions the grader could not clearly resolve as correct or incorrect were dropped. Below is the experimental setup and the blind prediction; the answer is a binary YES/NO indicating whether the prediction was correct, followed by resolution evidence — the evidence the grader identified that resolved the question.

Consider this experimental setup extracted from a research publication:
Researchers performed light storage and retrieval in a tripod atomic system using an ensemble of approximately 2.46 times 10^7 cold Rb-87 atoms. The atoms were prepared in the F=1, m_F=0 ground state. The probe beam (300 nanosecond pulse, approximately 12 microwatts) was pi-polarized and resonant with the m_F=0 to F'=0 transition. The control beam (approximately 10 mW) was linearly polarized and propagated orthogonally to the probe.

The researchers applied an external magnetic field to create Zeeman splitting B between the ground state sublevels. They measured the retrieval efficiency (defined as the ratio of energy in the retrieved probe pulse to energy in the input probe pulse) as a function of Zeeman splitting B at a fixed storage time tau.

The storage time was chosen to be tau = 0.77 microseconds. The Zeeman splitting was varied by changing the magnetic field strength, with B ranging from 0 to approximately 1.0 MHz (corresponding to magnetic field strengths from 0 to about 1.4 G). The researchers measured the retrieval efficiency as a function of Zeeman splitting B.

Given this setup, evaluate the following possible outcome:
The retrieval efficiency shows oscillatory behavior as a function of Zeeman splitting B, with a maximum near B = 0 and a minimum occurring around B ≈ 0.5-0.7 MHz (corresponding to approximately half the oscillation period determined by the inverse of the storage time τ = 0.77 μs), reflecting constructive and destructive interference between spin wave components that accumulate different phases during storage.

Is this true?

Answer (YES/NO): YES